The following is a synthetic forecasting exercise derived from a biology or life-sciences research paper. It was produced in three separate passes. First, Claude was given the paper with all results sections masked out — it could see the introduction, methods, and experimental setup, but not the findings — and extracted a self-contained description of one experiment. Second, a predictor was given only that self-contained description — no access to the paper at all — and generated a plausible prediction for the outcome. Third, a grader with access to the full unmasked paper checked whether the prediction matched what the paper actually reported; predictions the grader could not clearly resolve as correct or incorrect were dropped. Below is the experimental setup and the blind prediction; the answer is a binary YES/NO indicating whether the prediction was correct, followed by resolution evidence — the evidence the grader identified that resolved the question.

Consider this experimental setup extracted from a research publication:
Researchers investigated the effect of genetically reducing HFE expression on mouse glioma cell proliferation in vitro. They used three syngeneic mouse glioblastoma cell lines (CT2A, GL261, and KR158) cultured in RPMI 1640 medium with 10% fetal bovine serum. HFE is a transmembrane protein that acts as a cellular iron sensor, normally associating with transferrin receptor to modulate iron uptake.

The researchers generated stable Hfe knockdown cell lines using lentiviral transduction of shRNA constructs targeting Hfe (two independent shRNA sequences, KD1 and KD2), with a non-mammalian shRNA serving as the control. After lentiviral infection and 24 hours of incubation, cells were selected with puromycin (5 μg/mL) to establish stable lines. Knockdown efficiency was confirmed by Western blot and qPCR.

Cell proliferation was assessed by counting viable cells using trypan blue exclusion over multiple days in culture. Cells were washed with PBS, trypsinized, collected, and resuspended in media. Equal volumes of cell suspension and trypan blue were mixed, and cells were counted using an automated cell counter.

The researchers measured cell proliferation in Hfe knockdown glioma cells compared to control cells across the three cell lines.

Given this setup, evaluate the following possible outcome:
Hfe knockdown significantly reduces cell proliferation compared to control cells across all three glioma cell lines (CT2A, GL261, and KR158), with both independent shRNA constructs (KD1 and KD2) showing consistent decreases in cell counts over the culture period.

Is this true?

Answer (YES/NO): NO